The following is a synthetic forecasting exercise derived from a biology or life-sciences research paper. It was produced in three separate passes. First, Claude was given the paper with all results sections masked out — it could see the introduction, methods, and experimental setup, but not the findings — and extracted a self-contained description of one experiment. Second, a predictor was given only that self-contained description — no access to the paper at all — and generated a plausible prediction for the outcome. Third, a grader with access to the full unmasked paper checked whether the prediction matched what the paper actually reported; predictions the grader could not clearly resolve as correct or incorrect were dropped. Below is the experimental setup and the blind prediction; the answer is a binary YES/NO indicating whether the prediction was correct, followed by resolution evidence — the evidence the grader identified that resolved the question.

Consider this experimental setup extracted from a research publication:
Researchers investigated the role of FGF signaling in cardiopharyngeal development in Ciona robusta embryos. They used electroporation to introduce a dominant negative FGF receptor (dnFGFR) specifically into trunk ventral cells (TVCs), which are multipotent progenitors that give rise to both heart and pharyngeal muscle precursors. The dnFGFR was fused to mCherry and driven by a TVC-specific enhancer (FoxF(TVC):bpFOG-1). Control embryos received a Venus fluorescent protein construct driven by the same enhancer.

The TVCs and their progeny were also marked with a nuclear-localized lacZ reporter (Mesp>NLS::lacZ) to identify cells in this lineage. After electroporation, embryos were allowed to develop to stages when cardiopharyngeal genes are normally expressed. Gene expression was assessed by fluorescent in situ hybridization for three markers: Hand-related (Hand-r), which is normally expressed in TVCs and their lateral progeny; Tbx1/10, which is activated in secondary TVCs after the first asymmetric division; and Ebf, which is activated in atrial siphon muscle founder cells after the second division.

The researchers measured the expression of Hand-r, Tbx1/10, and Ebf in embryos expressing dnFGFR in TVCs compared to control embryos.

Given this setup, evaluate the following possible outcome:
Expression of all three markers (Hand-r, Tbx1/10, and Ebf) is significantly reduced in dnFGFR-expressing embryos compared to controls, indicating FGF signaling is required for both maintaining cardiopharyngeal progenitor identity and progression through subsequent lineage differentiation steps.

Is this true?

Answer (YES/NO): YES